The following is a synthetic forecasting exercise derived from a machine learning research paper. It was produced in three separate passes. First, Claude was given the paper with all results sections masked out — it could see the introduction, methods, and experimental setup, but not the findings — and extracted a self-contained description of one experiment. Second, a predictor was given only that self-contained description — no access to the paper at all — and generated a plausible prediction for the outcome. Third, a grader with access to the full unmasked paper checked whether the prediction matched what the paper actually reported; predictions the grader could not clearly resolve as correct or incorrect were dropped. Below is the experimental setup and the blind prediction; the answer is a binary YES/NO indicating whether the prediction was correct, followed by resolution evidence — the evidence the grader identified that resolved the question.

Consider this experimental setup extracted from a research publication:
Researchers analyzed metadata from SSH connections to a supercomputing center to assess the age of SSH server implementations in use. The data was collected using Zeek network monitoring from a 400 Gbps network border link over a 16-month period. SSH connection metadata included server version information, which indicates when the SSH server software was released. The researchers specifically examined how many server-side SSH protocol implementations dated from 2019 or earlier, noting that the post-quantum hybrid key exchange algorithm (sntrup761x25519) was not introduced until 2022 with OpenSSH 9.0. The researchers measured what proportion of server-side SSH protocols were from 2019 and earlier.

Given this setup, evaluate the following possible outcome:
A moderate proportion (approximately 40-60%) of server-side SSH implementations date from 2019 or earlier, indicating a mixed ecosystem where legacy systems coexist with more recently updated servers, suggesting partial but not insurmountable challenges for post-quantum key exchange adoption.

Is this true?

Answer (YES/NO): NO